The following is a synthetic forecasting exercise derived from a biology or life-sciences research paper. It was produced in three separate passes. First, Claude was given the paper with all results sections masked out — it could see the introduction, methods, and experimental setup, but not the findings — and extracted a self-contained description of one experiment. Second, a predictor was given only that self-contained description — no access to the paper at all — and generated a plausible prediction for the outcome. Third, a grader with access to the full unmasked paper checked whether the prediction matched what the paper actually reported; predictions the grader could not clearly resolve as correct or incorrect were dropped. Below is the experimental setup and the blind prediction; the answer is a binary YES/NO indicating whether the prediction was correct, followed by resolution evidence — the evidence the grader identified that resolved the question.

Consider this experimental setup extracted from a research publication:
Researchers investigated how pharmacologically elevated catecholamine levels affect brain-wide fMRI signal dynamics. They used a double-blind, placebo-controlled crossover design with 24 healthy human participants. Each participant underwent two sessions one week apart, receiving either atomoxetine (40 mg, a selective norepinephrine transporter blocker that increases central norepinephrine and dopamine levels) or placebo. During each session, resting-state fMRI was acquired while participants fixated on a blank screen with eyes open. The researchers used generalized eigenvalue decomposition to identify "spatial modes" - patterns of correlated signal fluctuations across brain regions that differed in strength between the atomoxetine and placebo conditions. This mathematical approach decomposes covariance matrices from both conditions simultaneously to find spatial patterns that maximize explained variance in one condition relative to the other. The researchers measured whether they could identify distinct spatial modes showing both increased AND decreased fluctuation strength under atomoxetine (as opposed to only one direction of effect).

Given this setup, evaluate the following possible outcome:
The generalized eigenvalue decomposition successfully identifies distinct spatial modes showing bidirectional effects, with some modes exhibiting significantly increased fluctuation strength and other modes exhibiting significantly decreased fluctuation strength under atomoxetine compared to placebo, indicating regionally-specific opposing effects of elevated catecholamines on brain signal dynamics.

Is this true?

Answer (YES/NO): YES